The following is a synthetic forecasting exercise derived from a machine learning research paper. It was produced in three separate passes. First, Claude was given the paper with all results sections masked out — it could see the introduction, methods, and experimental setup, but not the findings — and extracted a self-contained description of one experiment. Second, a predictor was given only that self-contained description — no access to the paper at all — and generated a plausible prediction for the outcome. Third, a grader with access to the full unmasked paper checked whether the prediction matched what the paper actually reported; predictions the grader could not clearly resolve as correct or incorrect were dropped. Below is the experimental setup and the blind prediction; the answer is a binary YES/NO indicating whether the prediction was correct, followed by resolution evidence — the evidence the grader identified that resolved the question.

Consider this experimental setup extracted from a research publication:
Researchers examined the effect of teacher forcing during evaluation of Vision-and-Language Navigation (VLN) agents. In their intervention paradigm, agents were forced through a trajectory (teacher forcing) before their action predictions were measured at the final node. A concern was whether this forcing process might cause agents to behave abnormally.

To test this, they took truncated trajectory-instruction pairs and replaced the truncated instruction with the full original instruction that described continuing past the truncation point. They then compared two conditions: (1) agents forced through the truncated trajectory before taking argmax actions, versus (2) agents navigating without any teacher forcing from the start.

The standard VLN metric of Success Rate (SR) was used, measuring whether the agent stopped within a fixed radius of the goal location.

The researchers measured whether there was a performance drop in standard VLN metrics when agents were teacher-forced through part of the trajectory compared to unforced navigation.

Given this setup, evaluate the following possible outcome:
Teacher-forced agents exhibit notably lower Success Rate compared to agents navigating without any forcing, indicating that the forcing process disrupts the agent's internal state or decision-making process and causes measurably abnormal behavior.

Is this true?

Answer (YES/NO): NO